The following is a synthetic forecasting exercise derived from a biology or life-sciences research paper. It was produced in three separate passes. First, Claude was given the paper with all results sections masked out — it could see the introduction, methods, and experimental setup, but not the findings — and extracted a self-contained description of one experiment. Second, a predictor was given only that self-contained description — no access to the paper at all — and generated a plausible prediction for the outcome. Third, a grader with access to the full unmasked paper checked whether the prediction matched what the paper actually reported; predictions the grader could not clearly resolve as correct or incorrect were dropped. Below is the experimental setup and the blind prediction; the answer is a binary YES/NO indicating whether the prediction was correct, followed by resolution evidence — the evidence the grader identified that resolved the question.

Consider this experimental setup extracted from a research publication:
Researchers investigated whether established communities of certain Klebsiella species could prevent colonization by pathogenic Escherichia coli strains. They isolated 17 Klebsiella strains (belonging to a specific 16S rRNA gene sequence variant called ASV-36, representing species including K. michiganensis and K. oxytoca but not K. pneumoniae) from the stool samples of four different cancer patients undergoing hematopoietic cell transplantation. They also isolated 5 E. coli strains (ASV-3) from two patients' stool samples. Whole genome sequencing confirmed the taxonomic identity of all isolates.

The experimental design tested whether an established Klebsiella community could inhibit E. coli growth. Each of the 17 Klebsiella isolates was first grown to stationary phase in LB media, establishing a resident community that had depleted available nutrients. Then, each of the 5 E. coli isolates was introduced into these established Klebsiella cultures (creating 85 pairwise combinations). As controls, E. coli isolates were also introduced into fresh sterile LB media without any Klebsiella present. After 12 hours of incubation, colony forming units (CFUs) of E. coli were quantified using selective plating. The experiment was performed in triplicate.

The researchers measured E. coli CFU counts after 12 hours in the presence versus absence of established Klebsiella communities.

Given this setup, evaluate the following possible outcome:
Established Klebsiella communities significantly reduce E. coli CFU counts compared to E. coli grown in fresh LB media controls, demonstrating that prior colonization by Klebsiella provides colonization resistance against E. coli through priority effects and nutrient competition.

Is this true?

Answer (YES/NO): YES